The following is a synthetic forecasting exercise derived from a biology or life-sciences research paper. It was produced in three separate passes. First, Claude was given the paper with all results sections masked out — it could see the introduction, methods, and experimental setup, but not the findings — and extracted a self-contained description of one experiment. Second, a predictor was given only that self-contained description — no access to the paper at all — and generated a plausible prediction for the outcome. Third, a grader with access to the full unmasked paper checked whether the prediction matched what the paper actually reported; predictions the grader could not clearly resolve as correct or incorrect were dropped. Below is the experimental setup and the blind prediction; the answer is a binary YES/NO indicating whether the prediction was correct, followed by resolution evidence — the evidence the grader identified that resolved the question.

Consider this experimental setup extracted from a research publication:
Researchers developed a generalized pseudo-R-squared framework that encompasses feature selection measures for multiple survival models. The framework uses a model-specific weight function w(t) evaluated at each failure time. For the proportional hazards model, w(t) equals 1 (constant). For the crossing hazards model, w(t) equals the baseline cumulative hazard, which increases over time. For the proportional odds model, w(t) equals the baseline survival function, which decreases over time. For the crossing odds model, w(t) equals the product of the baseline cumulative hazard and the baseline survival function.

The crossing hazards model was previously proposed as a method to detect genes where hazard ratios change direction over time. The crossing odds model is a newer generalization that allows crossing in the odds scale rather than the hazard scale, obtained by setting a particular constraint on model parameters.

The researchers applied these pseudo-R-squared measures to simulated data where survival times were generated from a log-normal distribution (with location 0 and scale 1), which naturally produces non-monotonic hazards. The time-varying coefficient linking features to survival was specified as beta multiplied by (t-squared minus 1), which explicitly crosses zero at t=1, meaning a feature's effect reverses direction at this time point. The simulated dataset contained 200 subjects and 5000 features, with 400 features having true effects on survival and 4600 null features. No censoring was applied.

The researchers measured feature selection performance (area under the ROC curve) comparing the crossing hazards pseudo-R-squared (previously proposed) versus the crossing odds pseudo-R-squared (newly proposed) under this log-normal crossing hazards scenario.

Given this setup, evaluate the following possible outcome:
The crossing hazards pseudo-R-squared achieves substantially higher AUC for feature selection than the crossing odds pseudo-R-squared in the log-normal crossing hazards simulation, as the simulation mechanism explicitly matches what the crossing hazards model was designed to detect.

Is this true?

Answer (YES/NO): NO